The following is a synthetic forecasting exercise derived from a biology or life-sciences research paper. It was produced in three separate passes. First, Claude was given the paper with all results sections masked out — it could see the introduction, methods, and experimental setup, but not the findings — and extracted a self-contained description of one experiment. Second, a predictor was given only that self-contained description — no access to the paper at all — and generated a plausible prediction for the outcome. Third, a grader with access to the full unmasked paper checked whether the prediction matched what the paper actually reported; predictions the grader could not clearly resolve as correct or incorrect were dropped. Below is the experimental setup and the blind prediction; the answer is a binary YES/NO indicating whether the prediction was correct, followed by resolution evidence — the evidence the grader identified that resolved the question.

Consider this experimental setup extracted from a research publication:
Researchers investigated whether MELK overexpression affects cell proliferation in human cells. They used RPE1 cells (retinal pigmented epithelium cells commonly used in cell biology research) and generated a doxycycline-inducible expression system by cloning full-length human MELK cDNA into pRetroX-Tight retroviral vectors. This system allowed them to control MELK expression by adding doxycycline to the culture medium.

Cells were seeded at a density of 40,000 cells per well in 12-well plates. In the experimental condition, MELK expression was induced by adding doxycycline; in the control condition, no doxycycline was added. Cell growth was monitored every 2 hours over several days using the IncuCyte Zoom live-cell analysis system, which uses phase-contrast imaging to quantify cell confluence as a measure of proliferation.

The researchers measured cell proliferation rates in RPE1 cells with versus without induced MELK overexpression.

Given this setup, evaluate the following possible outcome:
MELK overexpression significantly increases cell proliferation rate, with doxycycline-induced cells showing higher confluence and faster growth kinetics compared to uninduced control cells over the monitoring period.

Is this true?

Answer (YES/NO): NO